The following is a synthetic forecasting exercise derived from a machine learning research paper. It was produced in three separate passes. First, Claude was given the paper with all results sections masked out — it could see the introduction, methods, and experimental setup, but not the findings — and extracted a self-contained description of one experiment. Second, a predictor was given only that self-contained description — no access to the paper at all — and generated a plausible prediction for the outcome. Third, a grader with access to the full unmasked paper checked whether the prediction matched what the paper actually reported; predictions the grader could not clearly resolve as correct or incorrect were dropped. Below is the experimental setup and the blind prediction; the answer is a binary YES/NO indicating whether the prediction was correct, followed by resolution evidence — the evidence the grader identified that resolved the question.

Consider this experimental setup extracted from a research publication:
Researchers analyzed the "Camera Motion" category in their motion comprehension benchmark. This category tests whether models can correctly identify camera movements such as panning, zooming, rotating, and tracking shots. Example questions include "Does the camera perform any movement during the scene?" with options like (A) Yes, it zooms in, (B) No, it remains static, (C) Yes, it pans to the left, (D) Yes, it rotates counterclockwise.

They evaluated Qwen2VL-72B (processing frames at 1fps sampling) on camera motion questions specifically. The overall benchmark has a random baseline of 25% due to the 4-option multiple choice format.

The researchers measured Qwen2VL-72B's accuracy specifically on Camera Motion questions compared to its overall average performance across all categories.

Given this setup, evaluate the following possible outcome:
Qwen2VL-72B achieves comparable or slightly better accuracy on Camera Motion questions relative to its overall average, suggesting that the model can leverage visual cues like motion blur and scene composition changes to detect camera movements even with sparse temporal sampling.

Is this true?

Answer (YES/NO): YES